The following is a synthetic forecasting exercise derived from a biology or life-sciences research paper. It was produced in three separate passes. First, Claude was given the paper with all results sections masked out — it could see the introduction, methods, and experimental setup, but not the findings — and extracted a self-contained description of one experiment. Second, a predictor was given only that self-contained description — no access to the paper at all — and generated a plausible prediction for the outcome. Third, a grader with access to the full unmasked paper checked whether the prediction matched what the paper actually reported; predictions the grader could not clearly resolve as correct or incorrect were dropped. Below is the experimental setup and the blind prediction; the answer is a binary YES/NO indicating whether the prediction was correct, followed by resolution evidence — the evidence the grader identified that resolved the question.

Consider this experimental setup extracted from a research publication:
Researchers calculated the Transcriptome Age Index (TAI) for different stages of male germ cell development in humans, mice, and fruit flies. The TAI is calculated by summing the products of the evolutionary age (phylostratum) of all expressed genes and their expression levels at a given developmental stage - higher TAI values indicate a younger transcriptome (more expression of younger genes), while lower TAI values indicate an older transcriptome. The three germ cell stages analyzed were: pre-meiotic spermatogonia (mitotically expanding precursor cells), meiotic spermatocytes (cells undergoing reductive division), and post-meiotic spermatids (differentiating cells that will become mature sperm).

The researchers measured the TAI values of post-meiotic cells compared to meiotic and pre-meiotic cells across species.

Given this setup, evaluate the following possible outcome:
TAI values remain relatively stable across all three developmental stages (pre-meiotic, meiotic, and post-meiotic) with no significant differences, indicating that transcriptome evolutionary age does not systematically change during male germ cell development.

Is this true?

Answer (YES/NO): NO